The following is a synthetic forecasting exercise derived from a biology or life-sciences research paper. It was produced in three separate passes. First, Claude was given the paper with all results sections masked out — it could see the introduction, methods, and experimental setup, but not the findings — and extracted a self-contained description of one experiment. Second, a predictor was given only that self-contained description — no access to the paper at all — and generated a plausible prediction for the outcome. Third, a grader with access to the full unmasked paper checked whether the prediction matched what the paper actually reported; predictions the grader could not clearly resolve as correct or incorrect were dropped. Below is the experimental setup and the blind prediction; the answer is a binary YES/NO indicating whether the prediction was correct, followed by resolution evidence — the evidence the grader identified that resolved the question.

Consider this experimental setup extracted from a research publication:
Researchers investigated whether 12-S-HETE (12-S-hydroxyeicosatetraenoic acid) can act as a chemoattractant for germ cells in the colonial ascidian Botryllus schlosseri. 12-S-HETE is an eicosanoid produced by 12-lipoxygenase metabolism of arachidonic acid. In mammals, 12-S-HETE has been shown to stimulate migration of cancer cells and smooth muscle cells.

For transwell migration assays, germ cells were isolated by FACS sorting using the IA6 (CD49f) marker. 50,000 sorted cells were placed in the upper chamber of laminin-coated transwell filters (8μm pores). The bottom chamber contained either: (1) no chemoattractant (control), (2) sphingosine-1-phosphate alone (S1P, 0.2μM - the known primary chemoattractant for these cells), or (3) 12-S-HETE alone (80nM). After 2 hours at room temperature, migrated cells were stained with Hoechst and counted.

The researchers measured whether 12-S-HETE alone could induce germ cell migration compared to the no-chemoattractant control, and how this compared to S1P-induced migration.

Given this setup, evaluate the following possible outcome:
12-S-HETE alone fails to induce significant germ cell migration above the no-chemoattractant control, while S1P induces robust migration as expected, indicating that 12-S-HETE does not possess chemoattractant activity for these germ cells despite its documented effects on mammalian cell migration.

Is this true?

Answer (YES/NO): NO